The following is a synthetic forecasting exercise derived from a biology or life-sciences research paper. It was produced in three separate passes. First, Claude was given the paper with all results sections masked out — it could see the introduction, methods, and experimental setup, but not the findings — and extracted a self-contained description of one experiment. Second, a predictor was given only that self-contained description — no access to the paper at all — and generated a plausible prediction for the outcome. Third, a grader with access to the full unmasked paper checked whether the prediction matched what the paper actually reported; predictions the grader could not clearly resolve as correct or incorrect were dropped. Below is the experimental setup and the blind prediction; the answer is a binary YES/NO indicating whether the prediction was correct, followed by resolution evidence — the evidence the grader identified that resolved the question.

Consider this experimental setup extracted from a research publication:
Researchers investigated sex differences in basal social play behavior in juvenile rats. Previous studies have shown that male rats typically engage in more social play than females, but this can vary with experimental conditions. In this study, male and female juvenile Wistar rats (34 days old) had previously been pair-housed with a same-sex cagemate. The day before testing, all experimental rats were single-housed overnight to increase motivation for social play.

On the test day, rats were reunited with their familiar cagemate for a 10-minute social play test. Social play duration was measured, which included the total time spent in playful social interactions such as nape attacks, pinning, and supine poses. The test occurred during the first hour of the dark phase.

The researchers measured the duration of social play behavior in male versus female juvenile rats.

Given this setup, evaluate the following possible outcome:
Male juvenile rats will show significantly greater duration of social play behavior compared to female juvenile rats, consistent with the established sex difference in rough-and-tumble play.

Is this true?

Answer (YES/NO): NO